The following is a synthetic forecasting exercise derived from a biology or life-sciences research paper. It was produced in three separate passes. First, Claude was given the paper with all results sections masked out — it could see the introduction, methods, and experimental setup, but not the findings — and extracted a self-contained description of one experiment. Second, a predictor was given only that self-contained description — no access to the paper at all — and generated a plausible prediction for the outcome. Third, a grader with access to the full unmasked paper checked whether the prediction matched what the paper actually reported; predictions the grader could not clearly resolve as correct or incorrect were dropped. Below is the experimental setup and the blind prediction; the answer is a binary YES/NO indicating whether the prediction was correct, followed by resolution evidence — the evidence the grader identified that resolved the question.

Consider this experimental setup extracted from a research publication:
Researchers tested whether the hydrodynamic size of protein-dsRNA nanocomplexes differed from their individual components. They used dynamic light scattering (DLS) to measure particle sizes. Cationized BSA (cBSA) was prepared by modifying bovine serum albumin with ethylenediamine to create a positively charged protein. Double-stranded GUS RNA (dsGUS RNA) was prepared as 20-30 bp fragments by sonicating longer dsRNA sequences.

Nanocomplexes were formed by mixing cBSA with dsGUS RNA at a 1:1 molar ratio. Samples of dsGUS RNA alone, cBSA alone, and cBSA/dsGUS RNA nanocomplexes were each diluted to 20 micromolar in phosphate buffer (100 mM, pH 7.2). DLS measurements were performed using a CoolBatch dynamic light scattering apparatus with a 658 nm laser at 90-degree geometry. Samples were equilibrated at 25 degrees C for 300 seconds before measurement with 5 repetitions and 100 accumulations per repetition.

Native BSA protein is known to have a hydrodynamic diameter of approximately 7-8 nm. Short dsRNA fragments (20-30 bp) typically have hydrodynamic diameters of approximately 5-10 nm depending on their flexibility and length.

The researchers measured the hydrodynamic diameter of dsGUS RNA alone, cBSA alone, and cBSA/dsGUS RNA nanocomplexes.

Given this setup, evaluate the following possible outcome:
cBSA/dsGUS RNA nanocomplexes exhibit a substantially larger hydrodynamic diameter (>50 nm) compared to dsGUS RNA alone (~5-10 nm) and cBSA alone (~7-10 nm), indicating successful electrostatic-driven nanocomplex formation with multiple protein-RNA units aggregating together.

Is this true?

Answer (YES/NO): NO